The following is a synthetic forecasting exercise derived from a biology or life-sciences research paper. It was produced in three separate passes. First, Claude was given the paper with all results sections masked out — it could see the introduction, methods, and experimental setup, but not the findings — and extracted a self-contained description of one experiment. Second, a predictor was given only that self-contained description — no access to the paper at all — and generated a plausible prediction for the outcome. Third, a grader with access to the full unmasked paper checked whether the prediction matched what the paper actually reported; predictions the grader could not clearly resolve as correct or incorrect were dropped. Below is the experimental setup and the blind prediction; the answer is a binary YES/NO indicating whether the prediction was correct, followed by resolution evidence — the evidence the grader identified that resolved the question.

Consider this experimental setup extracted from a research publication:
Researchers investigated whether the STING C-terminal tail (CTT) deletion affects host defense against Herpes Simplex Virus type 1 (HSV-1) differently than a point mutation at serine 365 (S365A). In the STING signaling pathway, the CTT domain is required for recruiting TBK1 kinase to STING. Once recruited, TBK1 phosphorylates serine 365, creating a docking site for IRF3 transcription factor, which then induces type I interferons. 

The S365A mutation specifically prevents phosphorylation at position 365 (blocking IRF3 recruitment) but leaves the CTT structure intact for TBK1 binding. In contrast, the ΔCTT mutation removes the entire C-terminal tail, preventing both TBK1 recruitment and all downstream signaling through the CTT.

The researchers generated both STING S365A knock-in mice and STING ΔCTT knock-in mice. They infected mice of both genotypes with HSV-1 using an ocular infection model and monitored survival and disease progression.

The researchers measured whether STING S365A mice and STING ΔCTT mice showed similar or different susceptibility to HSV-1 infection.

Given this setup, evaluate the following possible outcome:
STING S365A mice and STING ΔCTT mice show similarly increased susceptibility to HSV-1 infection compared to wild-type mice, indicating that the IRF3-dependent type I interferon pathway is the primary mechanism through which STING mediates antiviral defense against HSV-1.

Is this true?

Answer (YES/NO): NO